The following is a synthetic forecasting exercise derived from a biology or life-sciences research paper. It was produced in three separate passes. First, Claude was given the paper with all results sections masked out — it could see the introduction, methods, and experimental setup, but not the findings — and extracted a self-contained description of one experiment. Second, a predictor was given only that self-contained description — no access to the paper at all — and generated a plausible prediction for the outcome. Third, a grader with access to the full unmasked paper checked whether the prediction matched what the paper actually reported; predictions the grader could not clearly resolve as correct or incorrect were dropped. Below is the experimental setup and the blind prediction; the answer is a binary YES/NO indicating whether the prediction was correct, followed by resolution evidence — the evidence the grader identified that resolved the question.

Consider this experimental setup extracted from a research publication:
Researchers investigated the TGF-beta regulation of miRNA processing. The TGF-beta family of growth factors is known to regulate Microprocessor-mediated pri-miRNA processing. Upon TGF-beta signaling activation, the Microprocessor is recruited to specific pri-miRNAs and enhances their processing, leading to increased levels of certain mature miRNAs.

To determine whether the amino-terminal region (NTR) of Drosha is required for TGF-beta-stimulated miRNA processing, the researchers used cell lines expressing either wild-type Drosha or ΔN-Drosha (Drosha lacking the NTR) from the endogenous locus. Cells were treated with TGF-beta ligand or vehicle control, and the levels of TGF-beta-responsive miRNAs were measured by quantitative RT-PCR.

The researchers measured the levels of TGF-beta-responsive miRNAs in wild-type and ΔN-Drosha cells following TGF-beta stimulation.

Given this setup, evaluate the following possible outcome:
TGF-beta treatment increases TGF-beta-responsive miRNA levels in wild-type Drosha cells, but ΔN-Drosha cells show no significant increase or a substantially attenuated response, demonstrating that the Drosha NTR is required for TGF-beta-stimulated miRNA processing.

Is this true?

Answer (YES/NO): YES